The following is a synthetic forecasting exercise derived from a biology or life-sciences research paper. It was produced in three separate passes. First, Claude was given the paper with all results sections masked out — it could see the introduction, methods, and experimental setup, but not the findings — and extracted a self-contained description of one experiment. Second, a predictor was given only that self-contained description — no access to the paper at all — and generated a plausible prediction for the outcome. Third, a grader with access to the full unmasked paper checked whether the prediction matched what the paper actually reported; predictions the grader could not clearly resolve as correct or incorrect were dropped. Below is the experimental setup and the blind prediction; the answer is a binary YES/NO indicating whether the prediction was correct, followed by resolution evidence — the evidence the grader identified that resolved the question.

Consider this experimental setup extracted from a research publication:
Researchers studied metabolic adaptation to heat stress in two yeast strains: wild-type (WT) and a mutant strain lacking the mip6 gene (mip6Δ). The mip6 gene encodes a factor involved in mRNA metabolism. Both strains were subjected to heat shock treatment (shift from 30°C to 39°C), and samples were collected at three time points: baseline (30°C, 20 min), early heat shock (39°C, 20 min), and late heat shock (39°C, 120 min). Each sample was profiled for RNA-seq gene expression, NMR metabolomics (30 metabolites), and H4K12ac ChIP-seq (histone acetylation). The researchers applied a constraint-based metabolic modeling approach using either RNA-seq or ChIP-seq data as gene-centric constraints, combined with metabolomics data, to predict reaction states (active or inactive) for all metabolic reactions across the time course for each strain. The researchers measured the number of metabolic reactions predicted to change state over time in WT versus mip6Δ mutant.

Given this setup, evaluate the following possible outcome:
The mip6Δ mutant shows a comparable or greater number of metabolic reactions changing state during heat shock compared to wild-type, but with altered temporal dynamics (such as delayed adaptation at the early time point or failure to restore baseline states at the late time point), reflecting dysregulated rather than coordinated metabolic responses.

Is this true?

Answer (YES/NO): NO